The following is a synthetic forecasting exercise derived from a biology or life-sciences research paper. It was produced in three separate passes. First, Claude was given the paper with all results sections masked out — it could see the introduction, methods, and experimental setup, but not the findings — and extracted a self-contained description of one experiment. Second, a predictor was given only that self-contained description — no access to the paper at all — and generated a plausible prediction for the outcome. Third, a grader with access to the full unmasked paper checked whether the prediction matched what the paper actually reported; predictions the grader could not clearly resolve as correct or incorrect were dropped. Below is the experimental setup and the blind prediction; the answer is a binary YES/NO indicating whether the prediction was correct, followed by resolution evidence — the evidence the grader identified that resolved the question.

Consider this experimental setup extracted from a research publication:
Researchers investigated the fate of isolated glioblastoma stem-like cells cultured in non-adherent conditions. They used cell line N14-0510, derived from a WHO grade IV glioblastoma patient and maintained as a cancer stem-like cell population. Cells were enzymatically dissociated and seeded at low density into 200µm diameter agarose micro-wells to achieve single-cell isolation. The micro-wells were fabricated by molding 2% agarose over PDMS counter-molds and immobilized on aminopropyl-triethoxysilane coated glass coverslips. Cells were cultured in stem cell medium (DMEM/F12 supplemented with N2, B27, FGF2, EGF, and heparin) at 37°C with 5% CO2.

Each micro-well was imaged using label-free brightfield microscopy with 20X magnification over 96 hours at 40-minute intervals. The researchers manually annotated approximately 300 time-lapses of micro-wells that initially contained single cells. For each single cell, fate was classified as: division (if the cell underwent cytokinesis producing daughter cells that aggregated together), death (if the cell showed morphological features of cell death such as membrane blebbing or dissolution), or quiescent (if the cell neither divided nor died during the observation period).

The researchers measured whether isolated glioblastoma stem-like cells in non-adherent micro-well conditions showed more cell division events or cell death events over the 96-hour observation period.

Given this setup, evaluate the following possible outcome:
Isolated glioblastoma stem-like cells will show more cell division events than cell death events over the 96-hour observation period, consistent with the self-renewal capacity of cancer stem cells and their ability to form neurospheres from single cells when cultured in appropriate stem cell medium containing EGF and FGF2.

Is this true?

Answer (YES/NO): NO